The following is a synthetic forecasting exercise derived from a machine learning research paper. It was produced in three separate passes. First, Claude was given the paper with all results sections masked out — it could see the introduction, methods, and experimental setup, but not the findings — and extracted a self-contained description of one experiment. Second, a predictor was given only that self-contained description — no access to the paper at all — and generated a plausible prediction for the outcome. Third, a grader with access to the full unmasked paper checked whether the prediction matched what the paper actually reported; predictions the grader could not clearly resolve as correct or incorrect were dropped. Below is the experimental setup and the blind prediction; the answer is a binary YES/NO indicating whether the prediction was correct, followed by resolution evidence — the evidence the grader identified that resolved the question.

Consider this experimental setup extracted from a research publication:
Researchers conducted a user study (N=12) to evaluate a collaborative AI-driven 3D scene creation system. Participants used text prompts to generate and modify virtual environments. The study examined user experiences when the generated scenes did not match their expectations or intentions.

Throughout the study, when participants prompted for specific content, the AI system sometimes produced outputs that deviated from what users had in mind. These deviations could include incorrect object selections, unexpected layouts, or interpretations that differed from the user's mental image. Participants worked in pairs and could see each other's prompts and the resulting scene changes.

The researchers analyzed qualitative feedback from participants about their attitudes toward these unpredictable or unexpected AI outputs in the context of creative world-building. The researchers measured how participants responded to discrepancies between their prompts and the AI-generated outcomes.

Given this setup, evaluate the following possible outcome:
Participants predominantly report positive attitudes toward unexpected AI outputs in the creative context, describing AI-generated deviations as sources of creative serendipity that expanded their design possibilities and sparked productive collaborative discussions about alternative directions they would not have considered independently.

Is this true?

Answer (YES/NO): NO